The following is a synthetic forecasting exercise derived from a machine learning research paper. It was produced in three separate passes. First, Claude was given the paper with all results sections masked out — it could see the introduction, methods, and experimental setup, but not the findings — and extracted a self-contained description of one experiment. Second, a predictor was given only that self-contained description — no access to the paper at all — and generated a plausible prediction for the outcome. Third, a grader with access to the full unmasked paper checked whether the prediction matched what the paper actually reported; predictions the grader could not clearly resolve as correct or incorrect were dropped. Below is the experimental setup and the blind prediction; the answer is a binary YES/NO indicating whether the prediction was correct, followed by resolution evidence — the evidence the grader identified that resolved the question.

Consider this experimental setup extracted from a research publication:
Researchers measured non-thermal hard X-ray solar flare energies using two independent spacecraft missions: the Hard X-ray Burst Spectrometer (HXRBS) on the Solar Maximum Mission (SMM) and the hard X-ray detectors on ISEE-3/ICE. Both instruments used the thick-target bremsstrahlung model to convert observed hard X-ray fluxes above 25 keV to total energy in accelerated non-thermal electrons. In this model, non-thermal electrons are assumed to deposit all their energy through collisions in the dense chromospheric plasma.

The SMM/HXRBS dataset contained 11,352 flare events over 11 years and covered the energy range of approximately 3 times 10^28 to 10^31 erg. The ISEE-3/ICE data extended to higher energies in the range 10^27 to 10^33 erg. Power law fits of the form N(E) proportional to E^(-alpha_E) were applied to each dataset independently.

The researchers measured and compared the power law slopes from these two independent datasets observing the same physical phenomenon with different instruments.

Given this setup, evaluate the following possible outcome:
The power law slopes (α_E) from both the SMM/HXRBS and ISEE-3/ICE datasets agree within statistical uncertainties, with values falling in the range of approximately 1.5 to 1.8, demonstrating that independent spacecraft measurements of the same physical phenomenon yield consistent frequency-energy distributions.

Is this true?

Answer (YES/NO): YES